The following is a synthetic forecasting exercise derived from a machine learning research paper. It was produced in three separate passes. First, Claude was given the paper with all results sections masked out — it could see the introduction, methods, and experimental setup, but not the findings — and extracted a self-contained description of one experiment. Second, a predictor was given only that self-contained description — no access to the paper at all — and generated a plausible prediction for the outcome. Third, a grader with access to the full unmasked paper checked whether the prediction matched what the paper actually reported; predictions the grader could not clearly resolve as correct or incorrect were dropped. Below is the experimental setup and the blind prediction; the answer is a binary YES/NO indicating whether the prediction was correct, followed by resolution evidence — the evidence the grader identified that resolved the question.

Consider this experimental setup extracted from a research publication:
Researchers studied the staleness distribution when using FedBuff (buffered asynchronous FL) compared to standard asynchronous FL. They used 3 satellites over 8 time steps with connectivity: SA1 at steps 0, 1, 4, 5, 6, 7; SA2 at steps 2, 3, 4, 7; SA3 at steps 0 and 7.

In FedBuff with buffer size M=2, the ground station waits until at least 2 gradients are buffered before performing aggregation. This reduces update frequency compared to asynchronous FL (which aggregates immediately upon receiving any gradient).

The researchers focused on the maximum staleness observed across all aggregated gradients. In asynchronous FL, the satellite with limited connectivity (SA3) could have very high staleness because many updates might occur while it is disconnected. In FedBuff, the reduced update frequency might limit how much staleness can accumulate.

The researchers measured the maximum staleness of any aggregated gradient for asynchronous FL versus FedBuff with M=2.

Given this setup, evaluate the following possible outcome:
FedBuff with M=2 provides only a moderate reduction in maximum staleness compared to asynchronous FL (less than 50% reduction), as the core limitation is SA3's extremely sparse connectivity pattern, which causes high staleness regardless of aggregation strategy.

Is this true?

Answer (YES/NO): NO